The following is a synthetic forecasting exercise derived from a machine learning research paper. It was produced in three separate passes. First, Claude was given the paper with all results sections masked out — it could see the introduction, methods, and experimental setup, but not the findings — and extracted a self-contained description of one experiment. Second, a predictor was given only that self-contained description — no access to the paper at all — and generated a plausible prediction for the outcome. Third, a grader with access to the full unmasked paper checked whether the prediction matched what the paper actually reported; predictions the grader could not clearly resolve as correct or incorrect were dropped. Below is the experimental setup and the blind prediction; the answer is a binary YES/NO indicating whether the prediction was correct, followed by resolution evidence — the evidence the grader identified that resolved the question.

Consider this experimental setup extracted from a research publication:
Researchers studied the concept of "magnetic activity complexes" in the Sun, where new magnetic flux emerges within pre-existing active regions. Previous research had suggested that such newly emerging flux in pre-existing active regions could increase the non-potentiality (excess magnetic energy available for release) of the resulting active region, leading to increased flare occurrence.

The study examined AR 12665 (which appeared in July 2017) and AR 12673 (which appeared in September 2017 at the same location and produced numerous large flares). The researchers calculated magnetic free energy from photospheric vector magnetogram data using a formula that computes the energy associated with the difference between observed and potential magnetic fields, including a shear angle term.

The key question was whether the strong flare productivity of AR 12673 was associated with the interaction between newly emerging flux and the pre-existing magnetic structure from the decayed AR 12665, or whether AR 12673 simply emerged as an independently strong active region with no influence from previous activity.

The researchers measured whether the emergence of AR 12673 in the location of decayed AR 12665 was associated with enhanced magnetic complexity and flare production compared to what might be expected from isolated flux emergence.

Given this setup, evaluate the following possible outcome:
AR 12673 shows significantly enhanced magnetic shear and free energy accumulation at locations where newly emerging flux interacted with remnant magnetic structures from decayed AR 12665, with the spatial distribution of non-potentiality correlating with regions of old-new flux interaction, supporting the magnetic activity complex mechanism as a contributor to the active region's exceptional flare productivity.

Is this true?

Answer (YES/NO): NO